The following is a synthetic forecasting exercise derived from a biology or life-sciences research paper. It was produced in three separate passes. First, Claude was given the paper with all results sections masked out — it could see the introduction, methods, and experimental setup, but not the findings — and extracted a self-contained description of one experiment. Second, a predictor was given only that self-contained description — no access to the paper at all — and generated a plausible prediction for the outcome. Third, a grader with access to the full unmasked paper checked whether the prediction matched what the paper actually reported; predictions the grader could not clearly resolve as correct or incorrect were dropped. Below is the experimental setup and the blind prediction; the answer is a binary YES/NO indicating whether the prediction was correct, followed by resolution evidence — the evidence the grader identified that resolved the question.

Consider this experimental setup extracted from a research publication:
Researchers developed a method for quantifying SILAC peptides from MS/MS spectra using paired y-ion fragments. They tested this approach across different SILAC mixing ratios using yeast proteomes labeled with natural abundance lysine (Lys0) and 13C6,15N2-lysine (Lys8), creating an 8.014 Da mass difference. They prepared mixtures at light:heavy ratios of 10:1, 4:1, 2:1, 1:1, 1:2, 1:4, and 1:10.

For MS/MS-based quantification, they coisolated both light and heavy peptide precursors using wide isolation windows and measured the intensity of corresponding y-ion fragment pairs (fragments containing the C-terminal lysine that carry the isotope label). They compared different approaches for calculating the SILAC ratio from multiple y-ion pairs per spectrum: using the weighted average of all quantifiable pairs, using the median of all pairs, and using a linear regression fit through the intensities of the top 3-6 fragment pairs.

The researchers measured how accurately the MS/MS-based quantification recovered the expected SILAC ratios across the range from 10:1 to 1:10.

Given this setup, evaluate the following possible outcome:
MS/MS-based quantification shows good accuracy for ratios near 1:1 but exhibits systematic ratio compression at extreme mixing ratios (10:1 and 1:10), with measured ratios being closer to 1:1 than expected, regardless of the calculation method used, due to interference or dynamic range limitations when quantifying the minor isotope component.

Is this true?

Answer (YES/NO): NO